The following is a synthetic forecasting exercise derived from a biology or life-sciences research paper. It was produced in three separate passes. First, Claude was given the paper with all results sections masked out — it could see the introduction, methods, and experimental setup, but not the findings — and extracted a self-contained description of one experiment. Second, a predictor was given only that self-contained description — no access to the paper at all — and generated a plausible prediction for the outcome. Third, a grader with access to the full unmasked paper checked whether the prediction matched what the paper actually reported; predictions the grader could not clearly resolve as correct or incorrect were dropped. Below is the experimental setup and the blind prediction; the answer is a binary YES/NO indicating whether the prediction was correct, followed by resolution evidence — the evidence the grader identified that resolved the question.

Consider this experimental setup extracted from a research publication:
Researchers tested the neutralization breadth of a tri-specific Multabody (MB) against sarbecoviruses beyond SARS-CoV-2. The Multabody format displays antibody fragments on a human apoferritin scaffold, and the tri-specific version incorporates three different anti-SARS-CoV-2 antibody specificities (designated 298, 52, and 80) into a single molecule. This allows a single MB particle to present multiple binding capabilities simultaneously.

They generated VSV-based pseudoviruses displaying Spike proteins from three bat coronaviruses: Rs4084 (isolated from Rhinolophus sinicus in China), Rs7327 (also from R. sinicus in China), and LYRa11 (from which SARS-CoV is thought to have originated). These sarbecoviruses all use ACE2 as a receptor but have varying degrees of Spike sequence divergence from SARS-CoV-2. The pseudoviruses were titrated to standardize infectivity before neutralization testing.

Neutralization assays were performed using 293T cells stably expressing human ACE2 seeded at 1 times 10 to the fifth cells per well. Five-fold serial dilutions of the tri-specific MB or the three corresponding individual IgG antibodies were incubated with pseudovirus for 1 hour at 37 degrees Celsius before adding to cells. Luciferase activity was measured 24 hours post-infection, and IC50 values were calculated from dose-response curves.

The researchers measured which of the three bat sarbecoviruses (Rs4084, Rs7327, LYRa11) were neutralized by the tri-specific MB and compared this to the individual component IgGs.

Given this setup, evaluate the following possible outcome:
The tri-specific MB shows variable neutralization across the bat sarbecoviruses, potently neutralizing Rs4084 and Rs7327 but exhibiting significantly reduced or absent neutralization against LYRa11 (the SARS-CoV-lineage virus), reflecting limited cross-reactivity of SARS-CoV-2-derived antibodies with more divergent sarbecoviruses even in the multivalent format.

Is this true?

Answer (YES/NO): NO